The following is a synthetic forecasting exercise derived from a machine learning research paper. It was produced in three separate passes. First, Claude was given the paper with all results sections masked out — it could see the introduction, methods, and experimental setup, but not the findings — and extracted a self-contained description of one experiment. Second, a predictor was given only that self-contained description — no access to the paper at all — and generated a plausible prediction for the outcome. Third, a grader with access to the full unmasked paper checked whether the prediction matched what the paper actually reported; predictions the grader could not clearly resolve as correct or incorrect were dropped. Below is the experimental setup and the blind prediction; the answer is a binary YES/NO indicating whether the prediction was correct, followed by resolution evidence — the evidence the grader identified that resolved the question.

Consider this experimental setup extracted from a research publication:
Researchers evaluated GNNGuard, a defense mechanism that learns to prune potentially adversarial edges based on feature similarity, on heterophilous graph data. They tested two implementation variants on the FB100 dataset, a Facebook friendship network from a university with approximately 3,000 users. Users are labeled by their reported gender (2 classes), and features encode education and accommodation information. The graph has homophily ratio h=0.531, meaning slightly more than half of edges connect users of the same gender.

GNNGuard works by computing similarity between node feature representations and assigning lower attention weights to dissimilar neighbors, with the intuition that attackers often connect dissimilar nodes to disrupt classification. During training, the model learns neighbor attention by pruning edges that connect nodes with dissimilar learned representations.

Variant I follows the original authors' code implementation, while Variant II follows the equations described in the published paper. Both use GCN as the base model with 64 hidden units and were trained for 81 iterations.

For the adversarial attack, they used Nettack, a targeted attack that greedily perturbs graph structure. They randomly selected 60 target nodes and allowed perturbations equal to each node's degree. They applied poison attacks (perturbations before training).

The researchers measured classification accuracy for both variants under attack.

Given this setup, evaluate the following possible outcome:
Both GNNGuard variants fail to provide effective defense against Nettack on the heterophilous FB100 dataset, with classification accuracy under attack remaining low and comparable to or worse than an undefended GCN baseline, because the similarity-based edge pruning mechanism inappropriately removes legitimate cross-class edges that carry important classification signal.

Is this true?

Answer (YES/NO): YES